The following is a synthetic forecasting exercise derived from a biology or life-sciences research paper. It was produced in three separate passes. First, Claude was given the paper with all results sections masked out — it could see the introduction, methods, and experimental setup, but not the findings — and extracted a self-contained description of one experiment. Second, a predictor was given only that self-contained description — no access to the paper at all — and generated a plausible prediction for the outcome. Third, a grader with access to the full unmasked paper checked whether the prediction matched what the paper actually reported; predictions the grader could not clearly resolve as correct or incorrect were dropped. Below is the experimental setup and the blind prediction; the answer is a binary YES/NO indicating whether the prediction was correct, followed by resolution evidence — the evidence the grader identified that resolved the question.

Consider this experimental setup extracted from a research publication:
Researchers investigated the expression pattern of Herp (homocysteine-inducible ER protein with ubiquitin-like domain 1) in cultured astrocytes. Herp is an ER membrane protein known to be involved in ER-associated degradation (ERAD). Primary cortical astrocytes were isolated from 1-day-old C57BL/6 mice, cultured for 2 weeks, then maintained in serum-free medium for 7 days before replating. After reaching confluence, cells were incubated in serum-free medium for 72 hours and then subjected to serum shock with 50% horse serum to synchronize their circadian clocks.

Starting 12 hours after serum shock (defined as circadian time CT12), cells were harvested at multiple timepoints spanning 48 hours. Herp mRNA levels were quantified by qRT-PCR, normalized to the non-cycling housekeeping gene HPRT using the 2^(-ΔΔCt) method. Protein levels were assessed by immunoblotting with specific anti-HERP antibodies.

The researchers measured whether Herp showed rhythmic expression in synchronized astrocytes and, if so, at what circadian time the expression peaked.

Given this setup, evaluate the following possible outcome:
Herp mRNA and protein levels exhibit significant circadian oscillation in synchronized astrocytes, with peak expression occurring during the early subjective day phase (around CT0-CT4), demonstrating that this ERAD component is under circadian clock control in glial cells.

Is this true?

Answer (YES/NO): NO